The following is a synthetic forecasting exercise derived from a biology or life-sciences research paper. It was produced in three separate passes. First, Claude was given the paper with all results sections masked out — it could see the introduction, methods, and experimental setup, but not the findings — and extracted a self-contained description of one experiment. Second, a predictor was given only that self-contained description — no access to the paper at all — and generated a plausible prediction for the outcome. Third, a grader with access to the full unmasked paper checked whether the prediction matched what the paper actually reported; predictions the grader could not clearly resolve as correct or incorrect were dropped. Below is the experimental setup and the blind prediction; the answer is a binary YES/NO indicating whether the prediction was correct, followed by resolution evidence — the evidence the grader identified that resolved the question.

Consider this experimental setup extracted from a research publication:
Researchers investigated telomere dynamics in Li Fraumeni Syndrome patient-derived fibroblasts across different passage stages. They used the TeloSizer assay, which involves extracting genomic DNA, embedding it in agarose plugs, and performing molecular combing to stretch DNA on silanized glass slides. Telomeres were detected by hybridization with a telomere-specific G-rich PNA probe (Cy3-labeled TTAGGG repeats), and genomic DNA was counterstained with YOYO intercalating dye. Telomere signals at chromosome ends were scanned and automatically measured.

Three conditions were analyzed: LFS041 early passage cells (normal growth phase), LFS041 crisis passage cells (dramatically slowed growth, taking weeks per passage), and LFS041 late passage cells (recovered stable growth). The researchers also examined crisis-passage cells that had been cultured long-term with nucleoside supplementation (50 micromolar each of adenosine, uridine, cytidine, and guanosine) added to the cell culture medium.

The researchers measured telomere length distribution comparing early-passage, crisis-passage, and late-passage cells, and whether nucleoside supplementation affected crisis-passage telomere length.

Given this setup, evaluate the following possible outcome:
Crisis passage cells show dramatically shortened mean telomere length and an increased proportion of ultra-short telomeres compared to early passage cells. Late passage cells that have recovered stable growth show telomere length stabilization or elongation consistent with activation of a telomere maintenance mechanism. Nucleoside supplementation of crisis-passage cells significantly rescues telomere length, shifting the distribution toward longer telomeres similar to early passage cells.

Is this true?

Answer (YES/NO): YES